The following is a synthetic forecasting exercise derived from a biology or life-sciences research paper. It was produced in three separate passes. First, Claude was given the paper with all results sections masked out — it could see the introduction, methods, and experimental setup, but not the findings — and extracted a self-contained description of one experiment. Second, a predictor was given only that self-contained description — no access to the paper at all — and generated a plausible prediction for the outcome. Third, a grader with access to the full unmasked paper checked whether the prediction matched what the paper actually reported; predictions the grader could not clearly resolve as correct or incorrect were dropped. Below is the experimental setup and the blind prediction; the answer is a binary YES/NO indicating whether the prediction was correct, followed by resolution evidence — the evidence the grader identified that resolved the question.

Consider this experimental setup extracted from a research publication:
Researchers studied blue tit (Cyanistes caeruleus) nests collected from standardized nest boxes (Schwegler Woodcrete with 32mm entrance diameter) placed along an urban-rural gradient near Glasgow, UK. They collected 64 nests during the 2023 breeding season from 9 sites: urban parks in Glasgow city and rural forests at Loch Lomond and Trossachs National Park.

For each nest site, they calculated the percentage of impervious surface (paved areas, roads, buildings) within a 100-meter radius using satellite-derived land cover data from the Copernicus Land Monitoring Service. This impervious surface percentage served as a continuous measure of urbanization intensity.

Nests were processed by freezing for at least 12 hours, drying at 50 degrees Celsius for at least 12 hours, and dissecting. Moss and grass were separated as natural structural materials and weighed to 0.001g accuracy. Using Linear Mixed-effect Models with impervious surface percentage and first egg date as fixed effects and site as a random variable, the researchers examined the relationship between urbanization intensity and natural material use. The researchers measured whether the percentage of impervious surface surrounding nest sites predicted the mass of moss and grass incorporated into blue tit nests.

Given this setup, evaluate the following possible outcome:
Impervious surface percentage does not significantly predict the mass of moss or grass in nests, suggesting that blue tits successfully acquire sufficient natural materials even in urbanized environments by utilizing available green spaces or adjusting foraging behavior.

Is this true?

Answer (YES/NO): NO